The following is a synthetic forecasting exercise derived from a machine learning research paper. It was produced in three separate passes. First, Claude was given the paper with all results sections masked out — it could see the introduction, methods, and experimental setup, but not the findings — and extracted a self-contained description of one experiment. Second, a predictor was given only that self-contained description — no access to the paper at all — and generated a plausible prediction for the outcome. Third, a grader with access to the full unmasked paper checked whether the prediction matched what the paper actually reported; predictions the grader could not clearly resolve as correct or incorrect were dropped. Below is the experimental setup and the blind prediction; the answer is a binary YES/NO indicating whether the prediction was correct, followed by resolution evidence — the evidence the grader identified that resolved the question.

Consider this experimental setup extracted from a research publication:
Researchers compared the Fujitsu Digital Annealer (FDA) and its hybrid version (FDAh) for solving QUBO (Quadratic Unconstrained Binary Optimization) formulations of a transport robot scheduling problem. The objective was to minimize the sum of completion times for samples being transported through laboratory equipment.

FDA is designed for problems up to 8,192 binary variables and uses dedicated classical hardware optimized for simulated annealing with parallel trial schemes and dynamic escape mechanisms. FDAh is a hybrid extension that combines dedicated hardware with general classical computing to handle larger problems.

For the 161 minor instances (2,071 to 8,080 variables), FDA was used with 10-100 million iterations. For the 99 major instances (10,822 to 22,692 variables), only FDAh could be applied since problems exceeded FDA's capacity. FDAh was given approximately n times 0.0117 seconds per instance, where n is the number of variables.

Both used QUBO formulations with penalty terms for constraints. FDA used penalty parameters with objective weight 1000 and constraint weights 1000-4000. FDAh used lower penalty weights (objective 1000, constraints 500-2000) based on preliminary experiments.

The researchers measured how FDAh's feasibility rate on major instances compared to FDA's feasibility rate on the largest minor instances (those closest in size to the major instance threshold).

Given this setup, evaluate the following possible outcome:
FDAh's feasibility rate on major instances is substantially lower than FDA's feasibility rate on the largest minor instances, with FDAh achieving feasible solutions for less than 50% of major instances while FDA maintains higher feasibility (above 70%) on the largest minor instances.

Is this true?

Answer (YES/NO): NO